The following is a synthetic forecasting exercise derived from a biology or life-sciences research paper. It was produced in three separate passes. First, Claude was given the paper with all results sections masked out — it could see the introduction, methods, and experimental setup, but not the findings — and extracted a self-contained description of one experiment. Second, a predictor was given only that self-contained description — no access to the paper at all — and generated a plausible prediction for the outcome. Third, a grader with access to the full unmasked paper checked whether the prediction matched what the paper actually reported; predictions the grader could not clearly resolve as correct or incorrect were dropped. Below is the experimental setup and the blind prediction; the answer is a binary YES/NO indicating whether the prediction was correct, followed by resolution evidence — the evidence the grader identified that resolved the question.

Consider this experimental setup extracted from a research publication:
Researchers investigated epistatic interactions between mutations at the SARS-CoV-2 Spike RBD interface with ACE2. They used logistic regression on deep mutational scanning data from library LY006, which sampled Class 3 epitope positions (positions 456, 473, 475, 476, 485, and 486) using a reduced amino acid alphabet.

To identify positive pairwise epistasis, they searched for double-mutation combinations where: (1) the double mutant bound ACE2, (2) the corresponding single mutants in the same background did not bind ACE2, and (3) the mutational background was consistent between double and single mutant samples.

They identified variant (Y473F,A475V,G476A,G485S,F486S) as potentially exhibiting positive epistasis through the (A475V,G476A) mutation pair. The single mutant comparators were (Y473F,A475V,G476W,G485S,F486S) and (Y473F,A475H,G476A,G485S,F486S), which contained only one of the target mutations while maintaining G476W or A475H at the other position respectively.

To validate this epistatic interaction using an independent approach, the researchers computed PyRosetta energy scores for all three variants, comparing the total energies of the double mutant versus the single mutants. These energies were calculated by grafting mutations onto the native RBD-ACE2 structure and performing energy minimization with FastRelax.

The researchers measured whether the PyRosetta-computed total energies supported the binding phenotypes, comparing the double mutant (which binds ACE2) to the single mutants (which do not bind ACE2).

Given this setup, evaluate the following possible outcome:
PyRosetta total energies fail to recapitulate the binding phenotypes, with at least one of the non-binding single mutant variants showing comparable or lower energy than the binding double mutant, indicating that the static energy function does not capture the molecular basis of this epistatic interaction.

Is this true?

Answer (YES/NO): NO